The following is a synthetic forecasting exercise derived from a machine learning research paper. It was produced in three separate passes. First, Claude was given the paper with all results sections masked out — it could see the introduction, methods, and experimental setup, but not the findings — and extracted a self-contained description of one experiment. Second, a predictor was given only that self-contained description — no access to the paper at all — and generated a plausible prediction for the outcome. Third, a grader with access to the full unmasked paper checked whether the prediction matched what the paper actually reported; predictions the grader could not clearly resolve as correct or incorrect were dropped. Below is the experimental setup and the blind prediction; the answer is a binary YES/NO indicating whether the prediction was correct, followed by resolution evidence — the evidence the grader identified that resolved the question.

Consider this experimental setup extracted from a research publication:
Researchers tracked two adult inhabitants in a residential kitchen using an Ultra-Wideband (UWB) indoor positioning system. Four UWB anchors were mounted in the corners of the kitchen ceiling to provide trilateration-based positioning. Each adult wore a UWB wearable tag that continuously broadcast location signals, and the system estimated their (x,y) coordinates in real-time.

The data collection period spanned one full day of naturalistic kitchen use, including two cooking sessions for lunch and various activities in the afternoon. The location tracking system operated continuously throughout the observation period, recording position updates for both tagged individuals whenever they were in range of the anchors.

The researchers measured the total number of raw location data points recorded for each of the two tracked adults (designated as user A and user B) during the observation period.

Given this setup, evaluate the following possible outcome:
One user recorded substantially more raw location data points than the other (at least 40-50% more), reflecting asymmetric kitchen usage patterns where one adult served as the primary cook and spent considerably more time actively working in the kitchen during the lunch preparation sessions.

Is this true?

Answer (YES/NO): NO